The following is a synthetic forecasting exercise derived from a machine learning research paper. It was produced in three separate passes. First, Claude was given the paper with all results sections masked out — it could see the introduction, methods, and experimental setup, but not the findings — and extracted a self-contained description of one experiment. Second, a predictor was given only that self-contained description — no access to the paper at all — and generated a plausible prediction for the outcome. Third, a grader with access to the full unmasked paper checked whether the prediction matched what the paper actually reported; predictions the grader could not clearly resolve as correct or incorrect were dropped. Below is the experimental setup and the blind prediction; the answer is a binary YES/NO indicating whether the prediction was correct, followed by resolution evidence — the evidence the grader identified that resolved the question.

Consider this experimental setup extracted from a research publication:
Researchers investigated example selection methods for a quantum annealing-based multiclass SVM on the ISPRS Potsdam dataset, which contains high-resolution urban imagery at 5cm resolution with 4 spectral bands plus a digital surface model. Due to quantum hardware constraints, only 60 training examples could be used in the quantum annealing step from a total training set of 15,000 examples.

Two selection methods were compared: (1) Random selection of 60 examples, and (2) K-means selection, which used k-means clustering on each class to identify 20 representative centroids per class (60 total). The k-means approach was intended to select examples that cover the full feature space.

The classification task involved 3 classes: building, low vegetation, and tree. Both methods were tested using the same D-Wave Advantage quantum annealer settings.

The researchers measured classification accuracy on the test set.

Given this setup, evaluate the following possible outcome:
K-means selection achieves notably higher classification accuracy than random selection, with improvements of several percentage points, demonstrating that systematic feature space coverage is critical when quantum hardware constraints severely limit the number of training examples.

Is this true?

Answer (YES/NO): NO